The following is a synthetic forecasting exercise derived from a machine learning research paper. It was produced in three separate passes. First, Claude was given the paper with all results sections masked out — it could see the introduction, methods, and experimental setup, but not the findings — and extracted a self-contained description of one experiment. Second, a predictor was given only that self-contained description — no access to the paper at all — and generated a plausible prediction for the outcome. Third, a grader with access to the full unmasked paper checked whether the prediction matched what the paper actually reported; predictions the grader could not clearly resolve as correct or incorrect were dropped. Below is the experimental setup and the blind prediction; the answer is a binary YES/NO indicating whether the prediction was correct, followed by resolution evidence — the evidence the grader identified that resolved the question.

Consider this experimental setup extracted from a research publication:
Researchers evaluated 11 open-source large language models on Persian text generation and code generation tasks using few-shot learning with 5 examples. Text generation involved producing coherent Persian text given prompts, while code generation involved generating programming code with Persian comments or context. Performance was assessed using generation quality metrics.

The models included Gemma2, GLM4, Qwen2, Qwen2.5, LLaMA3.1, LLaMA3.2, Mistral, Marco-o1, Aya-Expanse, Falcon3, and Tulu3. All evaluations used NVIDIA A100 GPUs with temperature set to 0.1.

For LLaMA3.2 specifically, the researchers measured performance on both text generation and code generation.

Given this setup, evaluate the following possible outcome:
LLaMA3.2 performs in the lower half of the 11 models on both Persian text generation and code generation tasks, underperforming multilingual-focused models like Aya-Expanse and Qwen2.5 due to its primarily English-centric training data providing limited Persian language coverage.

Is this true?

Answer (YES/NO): YES